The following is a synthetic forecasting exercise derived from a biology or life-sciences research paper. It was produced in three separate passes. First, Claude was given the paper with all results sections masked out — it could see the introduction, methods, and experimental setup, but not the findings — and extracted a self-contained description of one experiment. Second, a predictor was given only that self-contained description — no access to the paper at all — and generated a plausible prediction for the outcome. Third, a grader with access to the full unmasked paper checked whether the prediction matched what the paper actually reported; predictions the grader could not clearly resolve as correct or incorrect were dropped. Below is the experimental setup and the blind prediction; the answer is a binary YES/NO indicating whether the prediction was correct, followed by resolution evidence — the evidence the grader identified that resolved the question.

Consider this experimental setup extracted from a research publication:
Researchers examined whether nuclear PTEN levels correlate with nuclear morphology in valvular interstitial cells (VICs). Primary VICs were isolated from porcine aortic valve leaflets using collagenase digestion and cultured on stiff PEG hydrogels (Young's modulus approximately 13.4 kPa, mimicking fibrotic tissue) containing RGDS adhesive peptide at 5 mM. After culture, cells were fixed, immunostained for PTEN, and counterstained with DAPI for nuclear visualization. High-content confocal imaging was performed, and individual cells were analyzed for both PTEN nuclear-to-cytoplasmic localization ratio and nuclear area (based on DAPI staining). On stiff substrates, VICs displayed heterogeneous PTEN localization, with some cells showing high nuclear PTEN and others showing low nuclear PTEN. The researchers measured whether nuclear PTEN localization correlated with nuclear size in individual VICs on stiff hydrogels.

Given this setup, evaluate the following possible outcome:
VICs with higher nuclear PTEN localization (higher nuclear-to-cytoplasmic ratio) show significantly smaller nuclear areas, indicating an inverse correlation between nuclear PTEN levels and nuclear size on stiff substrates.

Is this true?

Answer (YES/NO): YES